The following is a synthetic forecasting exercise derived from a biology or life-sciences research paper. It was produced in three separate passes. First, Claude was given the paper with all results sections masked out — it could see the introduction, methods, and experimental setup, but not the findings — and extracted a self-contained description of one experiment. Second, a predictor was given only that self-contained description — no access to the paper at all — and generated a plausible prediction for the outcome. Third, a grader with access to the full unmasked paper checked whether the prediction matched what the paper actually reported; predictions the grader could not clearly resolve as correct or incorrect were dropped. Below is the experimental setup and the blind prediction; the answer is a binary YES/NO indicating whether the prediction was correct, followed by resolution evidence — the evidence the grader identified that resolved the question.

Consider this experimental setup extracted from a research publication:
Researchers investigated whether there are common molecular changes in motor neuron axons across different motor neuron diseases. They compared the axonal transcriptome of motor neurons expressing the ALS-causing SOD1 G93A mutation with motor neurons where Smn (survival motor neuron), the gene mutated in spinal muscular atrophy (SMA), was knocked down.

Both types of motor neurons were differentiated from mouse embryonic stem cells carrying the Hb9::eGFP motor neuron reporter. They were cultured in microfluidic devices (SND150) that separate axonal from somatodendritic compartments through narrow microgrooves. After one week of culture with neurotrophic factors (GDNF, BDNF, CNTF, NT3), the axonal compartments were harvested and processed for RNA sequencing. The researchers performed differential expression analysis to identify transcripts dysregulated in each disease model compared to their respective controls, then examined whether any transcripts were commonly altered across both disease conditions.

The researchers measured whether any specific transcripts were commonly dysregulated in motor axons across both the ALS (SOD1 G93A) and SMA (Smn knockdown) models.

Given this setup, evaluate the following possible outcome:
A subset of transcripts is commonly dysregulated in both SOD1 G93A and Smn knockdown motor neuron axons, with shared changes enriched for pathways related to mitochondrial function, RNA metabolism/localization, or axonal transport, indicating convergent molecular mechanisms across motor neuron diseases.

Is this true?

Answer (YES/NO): NO